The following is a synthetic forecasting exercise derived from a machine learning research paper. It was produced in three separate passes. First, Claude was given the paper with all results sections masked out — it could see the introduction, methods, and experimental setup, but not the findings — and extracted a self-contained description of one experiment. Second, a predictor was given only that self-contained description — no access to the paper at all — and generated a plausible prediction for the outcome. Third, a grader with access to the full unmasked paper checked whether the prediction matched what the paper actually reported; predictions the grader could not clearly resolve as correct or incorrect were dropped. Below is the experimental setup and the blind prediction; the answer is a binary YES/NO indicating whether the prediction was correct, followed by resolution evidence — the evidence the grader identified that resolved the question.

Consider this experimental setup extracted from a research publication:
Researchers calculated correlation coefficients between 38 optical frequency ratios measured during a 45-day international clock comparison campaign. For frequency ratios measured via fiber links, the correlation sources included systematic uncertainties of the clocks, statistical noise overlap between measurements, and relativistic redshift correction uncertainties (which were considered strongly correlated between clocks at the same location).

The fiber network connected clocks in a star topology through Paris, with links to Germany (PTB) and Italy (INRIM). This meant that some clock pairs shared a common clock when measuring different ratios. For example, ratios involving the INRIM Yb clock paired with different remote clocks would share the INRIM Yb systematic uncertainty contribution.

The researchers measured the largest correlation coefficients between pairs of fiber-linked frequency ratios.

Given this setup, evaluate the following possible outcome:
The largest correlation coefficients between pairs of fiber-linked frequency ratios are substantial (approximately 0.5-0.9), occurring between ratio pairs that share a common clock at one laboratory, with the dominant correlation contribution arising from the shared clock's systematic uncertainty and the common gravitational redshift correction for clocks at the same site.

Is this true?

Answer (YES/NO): NO